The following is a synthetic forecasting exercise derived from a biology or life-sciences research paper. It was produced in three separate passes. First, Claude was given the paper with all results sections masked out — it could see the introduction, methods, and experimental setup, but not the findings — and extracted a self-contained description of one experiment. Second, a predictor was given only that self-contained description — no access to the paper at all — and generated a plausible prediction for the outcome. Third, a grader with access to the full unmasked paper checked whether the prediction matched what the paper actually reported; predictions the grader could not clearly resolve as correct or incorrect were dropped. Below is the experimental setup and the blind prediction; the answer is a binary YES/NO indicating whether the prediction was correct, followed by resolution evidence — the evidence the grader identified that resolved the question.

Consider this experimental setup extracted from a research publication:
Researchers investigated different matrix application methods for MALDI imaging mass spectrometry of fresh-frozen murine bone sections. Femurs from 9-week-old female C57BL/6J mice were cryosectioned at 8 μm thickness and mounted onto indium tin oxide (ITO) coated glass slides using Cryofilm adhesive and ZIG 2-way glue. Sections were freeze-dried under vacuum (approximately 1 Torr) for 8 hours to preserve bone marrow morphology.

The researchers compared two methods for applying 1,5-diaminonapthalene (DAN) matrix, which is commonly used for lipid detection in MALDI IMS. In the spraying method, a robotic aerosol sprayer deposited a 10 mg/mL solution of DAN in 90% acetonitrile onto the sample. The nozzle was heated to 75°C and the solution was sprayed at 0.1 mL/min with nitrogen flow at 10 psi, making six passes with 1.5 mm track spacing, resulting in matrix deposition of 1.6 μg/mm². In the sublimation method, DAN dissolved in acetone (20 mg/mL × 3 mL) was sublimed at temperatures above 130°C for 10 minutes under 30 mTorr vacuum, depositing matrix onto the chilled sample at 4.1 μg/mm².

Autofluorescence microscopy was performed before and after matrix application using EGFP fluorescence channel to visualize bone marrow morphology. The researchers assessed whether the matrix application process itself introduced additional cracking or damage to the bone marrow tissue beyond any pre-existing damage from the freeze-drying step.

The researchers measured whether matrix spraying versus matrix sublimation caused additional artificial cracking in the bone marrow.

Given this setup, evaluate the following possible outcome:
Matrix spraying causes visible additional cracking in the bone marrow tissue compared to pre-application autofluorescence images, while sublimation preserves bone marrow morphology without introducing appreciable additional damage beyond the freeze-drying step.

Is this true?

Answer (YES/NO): YES